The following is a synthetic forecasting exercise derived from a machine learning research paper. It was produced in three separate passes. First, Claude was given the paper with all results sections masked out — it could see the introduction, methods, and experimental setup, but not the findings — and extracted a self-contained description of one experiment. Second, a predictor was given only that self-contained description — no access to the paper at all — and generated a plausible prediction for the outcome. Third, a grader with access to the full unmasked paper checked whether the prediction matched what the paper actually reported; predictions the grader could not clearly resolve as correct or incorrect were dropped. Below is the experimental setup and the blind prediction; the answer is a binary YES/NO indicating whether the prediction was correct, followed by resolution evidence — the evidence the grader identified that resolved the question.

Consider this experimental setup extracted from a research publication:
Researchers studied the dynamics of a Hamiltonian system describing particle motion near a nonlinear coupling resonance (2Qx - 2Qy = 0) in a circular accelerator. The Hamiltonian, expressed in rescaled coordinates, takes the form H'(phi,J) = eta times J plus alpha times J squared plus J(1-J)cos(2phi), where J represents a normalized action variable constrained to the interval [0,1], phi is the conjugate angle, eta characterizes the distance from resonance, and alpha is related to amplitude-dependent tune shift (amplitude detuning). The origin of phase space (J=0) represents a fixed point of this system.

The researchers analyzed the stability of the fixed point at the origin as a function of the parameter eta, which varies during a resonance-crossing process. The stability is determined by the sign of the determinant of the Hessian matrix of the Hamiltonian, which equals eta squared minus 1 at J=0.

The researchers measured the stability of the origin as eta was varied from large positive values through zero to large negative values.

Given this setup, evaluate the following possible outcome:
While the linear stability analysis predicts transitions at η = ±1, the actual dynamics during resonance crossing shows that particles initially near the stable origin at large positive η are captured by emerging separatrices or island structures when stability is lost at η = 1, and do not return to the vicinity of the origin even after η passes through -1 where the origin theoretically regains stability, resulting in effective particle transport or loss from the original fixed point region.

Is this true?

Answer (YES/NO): YES